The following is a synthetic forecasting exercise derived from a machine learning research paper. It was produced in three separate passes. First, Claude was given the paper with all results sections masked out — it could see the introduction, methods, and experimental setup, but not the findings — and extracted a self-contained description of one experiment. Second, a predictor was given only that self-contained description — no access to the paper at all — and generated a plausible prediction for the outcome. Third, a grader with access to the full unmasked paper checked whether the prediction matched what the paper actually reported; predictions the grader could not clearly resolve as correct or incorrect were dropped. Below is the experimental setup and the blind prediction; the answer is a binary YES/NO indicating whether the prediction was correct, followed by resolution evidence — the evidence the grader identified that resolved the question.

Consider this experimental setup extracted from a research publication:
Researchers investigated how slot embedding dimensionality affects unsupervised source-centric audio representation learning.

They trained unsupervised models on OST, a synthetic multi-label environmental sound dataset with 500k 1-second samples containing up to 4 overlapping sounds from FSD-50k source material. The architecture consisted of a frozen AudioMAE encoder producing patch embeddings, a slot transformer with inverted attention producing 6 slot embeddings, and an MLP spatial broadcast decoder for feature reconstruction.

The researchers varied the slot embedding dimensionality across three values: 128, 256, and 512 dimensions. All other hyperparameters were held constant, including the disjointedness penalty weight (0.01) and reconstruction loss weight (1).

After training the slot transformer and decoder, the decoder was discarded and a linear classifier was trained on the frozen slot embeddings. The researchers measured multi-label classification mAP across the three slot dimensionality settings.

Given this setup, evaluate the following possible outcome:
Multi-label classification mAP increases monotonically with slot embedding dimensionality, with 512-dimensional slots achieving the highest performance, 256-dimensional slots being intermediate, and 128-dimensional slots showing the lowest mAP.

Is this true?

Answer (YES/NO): NO